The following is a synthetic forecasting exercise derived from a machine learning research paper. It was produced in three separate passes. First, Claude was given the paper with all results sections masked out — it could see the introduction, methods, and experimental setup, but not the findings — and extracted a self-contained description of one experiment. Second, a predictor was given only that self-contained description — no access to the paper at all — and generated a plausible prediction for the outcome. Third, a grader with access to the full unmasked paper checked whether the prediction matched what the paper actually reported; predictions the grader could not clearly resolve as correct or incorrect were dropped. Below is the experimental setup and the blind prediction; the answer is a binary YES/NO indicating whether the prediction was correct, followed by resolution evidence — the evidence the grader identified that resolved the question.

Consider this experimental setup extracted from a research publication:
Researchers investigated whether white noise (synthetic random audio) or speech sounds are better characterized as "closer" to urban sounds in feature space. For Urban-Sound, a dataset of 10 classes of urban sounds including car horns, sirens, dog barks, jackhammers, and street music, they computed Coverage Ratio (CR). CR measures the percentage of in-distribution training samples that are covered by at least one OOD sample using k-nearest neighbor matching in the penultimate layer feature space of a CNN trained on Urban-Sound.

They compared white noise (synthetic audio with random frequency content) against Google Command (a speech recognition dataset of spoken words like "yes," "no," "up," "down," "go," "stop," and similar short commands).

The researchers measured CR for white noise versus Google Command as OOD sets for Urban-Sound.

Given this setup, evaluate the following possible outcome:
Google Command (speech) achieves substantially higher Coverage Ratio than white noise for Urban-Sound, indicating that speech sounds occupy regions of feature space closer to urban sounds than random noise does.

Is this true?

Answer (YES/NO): YES